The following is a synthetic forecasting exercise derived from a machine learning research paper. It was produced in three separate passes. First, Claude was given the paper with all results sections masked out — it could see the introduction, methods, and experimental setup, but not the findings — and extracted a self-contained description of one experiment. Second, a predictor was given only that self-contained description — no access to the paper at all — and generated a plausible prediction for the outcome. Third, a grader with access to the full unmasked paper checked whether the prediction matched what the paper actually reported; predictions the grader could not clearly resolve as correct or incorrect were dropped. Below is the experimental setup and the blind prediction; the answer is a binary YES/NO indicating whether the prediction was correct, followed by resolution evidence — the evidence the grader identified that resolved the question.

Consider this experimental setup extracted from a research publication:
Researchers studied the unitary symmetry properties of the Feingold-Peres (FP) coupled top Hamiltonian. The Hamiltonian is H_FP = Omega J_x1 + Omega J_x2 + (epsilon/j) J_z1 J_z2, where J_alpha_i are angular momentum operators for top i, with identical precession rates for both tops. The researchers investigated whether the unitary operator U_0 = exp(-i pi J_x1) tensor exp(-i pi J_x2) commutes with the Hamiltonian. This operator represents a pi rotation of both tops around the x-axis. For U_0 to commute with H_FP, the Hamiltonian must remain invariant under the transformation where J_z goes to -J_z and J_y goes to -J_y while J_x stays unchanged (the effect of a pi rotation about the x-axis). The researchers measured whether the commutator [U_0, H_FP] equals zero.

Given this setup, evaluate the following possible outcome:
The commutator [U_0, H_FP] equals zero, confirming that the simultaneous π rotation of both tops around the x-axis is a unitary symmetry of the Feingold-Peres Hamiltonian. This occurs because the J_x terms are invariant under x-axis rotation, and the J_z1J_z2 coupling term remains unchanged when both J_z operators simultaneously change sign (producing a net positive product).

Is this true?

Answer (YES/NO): YES